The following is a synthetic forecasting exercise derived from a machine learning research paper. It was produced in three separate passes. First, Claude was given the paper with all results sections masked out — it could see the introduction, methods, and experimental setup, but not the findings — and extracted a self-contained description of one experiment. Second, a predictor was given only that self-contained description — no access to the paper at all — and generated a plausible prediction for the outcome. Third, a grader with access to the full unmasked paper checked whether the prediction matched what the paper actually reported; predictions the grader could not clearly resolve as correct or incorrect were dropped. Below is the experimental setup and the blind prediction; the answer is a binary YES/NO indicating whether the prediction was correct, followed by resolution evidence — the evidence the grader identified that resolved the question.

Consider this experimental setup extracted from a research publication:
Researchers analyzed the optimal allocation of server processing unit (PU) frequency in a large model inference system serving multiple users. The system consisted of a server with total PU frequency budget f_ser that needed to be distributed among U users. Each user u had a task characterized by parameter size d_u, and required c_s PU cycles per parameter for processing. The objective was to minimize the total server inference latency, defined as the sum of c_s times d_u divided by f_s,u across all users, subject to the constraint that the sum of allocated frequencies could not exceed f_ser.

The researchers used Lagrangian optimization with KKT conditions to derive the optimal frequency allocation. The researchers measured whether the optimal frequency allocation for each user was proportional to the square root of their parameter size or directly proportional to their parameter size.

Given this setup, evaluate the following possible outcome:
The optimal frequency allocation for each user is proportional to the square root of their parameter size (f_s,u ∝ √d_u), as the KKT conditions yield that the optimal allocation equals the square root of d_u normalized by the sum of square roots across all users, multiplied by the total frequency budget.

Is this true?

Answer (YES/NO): YES